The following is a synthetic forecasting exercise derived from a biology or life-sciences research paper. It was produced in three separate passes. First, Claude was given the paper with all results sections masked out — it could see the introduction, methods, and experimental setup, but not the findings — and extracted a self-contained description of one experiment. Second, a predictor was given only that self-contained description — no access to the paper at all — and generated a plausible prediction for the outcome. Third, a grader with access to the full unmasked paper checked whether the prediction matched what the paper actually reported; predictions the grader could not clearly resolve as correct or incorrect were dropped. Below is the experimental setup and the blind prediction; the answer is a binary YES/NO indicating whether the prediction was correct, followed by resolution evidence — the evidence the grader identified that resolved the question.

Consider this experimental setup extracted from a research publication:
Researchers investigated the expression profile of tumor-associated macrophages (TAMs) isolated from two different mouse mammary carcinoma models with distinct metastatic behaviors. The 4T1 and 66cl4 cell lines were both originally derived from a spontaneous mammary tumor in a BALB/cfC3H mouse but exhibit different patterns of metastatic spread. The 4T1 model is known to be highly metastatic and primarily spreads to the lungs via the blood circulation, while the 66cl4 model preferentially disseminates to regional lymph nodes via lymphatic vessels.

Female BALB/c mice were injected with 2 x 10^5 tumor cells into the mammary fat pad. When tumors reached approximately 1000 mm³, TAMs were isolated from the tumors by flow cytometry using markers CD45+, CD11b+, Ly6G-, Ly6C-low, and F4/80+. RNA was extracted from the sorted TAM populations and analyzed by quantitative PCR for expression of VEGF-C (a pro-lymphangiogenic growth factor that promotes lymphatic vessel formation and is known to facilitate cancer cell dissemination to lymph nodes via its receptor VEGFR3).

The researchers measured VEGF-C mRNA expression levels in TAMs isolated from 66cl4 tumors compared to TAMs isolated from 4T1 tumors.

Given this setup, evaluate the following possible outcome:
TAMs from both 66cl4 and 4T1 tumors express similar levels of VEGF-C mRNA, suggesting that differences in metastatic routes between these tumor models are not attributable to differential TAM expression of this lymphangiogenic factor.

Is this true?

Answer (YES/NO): NO